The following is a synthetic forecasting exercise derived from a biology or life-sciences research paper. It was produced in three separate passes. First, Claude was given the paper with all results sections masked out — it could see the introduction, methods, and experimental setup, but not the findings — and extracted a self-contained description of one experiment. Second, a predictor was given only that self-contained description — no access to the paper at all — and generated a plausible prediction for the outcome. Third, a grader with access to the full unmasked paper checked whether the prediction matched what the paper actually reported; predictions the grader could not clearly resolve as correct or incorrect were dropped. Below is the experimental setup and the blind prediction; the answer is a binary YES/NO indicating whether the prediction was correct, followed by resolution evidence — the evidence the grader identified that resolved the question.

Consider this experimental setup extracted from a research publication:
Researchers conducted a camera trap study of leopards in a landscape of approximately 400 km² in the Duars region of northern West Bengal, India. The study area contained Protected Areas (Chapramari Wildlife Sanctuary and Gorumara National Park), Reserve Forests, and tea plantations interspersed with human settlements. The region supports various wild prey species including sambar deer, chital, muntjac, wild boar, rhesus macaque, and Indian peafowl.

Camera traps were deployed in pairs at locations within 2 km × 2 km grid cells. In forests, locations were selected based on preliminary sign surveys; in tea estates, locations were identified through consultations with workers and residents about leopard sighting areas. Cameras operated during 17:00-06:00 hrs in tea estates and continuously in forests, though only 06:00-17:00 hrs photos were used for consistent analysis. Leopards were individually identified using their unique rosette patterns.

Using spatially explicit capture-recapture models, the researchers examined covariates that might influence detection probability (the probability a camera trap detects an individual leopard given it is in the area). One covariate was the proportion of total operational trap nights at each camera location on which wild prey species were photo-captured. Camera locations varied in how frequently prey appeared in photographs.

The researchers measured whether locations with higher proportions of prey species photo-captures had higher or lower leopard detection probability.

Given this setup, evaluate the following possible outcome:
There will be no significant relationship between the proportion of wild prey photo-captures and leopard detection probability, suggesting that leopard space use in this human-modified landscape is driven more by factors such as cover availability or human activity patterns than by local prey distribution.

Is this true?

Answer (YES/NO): YES